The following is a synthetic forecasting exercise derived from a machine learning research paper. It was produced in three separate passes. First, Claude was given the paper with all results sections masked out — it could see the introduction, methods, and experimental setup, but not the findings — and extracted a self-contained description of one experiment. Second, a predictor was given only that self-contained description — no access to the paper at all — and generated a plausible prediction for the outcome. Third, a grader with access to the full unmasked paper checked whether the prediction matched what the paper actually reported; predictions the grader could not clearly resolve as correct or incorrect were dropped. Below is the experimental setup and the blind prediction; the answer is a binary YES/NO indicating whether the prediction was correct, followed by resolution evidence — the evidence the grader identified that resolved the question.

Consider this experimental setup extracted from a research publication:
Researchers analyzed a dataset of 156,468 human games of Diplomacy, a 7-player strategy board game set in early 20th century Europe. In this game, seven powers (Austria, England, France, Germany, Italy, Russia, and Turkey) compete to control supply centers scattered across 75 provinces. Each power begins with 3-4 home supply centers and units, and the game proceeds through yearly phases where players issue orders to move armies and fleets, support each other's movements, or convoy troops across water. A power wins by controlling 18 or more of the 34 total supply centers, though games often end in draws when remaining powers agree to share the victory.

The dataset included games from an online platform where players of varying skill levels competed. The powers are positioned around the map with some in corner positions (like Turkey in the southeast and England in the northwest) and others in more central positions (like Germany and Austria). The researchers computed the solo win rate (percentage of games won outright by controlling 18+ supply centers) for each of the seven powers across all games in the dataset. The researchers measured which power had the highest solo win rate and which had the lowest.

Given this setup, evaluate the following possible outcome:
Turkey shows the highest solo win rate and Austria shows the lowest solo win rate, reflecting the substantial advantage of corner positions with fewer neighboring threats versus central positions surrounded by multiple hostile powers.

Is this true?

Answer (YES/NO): NO